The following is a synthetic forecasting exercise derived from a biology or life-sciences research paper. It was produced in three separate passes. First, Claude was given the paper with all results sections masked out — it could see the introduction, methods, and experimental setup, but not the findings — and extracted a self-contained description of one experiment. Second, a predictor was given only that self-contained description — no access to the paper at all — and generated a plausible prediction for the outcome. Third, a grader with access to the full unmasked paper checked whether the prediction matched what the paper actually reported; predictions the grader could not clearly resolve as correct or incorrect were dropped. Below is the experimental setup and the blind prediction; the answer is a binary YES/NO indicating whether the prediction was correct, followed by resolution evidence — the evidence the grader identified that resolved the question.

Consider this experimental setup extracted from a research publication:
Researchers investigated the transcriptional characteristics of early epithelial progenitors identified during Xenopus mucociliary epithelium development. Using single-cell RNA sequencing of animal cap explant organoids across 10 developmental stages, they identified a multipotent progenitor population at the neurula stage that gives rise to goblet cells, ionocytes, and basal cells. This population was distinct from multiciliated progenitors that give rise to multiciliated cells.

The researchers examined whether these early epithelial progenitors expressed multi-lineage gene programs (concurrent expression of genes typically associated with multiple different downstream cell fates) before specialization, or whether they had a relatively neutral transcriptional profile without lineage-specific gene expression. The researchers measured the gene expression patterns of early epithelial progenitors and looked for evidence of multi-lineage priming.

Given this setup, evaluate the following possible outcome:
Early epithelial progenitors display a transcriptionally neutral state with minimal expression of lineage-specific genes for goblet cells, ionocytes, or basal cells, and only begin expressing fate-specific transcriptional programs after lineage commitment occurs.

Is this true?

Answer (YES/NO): NO